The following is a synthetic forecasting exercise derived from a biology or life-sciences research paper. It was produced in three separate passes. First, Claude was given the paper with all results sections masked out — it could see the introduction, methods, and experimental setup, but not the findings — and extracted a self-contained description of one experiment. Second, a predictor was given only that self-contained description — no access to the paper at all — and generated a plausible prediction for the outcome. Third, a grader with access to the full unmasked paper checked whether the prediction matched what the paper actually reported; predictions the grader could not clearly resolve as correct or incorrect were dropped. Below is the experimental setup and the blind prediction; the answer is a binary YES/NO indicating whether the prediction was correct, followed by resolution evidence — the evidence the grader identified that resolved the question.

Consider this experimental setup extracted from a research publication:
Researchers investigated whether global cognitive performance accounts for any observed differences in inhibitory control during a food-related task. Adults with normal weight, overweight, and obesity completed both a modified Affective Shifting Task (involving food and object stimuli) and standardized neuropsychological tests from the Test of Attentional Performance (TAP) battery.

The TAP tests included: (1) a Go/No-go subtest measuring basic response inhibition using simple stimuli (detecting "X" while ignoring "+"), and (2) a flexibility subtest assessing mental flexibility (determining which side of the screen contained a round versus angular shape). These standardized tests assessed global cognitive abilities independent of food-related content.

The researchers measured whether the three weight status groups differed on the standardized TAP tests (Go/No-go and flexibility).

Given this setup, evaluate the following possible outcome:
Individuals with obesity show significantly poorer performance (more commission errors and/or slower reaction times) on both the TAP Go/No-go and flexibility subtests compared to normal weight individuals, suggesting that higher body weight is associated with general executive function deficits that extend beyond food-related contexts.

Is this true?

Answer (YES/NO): NO